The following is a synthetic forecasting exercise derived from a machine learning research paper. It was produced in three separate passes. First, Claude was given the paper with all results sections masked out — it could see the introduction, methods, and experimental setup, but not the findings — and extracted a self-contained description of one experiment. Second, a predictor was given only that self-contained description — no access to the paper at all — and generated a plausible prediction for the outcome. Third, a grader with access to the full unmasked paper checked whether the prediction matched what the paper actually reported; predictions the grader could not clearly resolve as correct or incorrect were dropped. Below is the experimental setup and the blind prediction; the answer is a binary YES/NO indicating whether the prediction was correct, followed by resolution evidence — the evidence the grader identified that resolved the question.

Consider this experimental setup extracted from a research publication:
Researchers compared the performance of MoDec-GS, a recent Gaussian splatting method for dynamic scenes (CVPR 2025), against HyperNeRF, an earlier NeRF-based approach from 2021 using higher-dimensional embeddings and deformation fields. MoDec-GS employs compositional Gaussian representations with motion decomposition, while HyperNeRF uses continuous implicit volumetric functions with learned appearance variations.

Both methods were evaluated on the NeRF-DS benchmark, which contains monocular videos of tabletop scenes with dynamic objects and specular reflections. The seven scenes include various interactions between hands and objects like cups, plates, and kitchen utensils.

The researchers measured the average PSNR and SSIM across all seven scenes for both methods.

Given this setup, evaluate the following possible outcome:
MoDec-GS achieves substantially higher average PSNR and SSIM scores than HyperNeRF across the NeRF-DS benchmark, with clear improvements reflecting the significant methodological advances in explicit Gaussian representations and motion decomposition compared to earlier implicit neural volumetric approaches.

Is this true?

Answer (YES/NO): NO